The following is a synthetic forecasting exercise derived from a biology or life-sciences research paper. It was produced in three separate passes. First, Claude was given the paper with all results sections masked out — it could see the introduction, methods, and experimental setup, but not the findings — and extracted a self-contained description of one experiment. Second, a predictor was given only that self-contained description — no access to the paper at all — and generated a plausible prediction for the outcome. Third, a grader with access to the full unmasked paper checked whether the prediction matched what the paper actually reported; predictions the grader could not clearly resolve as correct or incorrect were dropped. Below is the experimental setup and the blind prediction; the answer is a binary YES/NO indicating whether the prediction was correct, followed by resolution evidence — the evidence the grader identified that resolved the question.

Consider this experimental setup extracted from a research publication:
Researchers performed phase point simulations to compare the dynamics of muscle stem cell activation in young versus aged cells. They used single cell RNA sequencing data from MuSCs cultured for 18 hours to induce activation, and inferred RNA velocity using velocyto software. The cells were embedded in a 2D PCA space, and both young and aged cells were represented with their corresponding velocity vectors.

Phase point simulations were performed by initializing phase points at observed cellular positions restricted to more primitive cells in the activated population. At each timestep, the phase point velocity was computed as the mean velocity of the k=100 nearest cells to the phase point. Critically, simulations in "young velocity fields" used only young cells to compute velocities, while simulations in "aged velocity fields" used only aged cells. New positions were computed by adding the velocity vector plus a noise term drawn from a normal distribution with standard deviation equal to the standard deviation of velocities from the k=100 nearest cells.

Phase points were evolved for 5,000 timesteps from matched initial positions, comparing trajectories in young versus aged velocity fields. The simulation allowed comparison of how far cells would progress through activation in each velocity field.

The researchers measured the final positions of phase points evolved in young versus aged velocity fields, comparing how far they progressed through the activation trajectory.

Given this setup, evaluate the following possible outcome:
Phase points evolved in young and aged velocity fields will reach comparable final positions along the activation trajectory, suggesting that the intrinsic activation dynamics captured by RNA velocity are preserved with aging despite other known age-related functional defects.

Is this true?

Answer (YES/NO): NO